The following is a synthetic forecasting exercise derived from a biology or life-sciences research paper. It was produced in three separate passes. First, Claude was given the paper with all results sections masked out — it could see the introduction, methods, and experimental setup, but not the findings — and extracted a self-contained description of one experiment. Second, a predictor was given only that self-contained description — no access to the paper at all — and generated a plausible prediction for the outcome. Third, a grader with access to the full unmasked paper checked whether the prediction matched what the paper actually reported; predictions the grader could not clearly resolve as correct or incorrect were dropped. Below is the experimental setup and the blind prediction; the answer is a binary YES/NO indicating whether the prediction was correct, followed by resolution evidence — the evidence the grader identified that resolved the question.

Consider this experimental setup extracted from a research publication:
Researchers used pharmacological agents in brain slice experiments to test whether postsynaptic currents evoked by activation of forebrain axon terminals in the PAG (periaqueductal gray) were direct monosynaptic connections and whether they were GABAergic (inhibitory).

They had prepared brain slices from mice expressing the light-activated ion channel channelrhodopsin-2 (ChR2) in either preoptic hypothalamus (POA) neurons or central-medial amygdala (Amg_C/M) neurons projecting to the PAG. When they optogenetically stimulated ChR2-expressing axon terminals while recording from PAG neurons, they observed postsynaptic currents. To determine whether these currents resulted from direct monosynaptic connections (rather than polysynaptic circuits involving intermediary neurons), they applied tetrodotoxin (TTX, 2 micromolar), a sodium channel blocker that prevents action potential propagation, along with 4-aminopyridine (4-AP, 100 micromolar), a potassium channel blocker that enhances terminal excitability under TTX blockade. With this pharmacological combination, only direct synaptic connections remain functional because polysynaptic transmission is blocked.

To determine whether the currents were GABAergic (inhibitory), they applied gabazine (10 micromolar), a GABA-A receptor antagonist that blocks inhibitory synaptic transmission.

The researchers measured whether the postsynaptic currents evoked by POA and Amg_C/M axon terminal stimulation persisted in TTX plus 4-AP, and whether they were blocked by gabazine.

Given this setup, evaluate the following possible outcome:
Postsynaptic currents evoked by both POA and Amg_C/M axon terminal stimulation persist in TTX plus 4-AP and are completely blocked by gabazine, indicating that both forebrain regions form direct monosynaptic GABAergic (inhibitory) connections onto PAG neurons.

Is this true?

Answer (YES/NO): YES